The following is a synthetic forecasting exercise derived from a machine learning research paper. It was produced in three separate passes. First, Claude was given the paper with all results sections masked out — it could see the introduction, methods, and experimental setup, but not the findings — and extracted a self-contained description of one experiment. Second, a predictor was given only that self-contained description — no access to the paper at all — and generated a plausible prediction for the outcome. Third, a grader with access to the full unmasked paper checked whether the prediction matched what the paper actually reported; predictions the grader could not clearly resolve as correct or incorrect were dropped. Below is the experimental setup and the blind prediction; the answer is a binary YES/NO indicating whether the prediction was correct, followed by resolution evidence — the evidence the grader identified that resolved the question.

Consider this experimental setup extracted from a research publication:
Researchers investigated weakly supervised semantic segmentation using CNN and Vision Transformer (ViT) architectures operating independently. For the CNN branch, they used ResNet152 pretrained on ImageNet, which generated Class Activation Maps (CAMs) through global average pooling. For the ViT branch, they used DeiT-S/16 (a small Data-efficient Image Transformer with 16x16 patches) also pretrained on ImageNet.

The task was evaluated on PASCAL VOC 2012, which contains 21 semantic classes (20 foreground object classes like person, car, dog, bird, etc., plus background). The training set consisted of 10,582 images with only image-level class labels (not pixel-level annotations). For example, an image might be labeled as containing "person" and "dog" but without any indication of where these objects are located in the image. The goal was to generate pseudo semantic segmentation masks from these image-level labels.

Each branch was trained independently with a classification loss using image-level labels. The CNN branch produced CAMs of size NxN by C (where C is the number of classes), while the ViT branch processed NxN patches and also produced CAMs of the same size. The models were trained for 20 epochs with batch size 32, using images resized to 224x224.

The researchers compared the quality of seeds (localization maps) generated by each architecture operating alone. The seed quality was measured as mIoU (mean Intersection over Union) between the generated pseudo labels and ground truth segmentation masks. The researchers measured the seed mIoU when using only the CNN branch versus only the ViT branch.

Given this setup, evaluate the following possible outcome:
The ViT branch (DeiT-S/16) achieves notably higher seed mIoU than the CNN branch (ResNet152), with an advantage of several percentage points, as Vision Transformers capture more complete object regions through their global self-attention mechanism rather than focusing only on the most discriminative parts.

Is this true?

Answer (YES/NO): NO